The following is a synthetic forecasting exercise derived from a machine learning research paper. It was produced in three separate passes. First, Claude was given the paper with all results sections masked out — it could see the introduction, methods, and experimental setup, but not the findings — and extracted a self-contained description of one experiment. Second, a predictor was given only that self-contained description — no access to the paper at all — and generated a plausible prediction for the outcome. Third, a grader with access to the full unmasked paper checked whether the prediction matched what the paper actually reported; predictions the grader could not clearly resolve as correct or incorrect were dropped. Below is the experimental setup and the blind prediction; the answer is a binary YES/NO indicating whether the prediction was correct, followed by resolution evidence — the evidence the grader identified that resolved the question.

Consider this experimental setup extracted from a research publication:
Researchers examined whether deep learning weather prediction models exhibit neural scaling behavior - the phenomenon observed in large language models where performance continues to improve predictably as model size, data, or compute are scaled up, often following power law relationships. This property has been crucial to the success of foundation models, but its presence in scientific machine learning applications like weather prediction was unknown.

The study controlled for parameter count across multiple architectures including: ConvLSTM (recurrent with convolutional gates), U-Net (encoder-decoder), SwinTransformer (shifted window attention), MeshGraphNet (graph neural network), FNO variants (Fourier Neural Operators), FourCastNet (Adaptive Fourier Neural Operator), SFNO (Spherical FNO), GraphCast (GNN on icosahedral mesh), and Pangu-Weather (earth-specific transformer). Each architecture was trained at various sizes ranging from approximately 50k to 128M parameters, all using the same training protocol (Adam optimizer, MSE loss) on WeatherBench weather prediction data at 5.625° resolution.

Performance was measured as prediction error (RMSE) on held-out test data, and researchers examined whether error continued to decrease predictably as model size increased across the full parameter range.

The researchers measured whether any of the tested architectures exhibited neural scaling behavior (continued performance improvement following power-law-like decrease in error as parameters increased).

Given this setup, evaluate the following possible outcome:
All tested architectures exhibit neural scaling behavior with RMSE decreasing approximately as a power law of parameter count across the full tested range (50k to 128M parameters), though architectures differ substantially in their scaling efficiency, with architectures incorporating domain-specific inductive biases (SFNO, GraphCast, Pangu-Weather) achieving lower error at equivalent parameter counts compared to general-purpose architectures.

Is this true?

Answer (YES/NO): NO